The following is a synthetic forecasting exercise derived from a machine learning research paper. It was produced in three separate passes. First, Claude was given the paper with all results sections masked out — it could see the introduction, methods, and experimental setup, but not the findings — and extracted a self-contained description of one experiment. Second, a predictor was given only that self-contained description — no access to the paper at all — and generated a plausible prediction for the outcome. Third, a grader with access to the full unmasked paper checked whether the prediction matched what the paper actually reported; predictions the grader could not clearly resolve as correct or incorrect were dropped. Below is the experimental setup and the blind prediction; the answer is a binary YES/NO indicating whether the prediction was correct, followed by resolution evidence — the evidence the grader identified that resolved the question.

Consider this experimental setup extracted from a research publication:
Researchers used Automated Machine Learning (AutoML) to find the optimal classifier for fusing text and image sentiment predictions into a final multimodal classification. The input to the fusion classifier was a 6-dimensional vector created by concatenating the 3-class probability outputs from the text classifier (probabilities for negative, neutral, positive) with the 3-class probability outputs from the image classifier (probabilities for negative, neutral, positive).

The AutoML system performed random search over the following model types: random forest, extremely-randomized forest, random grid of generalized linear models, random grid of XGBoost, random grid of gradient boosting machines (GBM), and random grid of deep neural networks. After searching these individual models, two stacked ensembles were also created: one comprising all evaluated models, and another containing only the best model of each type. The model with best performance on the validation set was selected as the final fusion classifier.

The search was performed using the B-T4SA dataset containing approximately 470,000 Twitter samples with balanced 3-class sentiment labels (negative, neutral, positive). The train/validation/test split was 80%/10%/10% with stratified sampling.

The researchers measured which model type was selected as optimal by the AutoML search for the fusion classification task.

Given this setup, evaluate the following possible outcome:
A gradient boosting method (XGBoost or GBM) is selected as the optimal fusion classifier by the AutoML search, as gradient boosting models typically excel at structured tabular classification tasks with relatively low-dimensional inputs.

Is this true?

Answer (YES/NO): YES